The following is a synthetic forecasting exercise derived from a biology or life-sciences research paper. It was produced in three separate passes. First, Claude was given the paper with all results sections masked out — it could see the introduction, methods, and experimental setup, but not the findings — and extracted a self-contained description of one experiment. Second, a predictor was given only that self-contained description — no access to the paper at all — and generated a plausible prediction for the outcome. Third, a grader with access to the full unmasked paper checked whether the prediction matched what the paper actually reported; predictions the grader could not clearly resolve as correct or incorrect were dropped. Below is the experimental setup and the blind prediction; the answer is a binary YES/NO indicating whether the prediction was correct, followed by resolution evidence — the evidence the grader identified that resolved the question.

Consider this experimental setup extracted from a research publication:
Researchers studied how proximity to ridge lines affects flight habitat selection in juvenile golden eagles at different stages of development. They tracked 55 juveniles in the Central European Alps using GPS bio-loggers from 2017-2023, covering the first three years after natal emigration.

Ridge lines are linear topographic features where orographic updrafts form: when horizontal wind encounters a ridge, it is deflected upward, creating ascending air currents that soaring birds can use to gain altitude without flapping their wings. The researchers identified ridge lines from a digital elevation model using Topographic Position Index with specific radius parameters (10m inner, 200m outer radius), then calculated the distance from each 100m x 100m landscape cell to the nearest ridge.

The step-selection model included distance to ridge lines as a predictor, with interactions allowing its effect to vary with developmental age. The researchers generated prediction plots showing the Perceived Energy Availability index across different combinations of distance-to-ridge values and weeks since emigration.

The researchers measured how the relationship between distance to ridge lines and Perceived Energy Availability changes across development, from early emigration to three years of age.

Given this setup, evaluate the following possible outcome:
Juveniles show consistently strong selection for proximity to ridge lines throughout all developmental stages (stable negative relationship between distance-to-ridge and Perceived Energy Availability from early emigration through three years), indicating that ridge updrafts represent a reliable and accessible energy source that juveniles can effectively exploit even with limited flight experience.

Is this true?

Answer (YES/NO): NO